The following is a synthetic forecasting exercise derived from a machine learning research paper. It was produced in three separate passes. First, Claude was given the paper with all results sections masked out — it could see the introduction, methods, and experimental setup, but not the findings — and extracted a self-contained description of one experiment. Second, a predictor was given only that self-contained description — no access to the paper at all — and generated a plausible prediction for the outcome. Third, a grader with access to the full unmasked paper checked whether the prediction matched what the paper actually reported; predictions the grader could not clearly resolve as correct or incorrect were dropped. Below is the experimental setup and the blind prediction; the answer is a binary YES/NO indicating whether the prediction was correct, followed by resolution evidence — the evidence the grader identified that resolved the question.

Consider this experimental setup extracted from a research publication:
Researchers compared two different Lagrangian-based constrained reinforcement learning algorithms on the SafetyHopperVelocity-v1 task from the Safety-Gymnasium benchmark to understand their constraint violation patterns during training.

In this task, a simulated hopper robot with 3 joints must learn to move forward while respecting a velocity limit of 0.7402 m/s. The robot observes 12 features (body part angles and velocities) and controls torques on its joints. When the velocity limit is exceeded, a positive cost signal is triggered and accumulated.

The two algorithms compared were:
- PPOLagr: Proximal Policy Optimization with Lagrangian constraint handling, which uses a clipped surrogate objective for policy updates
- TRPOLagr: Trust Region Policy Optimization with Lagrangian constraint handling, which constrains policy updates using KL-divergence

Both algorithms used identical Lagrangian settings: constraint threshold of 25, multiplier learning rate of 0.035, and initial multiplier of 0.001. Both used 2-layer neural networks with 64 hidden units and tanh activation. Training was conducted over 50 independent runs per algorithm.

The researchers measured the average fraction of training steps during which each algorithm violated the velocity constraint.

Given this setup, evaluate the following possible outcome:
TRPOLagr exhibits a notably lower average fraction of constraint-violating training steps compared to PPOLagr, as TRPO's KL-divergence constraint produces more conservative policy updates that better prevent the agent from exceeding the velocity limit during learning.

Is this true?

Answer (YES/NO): NO